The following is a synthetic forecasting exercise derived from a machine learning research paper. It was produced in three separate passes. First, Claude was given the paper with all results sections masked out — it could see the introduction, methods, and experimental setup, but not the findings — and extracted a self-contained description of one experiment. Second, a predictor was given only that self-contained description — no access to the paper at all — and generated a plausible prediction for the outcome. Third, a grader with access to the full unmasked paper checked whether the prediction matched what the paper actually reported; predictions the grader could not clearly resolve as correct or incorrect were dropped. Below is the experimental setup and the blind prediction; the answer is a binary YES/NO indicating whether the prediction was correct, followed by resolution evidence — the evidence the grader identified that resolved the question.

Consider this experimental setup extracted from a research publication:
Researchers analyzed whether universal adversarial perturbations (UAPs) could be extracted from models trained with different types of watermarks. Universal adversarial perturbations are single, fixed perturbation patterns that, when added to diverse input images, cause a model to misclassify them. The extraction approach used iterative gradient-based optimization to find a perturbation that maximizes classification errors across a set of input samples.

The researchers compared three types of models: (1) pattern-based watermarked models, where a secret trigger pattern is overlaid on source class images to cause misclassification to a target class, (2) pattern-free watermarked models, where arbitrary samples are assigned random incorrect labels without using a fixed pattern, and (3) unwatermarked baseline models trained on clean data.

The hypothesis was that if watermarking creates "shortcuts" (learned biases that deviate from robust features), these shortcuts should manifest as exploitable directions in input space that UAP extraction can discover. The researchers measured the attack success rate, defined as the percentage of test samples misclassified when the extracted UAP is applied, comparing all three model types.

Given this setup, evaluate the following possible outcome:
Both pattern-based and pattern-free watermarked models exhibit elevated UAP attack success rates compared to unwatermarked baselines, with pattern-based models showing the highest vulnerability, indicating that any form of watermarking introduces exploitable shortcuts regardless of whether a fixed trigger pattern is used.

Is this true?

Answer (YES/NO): YES